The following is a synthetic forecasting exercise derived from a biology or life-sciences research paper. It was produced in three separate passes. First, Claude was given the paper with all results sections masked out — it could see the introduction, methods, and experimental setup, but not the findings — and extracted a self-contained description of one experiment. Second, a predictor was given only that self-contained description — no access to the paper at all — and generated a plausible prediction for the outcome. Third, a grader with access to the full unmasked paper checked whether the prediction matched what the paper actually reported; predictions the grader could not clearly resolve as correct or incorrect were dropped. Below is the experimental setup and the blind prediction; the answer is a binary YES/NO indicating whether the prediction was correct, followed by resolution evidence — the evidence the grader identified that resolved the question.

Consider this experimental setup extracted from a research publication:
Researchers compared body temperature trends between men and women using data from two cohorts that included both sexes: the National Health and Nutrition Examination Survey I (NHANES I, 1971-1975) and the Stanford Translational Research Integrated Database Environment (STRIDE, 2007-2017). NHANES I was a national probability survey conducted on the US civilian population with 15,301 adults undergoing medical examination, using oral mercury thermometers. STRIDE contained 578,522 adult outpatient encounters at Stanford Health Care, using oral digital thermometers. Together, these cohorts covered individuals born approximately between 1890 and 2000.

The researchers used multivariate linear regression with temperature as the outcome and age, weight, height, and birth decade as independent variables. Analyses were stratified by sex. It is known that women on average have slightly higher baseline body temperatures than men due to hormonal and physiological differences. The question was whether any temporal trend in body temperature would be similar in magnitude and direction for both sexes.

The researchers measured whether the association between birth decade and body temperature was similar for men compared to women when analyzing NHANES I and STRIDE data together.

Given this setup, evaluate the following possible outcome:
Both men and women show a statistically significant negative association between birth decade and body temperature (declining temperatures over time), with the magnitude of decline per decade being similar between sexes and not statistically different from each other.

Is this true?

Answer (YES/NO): YES